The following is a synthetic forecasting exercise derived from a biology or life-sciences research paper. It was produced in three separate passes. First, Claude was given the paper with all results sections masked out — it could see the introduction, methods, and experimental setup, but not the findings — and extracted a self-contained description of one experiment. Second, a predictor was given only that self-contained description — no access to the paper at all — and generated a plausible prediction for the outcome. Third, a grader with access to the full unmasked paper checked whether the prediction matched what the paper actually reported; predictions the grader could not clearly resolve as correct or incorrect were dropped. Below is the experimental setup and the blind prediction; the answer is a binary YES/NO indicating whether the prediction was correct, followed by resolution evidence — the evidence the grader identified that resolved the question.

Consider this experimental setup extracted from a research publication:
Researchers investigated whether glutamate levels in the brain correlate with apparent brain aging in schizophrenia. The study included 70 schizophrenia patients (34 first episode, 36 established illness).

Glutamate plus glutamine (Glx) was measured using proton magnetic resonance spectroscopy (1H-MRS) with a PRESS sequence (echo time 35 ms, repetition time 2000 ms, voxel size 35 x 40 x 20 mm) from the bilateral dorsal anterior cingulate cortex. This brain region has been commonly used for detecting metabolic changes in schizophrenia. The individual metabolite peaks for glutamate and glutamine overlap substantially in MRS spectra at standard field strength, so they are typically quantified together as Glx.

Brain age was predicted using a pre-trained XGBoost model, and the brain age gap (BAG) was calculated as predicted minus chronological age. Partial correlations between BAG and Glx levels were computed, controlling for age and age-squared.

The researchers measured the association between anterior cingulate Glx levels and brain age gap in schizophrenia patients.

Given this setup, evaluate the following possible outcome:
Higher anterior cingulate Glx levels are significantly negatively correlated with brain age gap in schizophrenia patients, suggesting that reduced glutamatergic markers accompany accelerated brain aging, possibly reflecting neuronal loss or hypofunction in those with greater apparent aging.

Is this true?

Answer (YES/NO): NO